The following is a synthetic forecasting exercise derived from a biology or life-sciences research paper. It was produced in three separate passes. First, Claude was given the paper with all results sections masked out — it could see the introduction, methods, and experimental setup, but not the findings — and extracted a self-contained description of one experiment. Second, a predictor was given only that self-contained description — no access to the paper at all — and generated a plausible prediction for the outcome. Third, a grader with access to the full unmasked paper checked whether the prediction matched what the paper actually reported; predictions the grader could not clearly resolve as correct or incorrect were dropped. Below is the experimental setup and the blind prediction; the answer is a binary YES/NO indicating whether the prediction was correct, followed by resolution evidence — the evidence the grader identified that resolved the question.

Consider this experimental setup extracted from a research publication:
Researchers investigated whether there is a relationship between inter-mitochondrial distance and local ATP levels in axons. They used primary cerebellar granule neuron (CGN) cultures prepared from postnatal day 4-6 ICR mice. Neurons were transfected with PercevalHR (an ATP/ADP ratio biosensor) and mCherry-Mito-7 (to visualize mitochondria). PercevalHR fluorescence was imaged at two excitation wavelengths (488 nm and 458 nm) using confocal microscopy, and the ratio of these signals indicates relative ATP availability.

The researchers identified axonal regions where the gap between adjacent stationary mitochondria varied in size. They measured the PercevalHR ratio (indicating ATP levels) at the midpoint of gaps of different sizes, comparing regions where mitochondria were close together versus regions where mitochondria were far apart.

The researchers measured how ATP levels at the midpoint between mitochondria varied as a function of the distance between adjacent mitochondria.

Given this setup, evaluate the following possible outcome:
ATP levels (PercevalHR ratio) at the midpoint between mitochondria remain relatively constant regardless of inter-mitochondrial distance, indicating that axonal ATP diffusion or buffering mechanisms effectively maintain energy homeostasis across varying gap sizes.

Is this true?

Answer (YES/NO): NO